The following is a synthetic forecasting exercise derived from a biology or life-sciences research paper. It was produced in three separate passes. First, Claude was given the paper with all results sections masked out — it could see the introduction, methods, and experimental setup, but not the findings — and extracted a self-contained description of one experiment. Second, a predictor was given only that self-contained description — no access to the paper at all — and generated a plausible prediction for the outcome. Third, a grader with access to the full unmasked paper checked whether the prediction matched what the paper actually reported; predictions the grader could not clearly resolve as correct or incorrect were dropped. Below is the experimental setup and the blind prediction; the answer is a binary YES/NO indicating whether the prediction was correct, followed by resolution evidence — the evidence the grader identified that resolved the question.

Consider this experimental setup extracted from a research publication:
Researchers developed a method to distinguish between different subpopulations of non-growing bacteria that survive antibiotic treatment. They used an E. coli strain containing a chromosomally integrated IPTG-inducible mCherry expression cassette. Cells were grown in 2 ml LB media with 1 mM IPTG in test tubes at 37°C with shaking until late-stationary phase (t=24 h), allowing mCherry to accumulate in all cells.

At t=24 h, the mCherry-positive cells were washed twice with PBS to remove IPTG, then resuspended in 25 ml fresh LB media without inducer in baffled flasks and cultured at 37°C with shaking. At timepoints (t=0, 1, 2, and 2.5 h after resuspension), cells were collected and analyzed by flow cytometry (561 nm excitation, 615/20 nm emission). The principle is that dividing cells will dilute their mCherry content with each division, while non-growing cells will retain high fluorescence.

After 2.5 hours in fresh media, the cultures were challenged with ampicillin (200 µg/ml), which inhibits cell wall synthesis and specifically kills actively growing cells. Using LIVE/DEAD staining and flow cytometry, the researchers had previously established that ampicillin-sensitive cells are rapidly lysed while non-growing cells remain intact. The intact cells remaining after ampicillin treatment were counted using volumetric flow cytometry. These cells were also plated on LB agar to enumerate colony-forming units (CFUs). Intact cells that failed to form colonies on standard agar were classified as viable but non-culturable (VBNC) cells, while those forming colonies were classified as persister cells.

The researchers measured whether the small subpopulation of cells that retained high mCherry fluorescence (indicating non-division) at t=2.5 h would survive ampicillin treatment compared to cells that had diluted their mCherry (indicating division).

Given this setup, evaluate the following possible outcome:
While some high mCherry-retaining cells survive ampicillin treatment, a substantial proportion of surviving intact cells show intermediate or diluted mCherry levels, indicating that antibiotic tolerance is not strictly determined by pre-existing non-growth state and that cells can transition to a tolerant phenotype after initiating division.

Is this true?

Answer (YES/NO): NO